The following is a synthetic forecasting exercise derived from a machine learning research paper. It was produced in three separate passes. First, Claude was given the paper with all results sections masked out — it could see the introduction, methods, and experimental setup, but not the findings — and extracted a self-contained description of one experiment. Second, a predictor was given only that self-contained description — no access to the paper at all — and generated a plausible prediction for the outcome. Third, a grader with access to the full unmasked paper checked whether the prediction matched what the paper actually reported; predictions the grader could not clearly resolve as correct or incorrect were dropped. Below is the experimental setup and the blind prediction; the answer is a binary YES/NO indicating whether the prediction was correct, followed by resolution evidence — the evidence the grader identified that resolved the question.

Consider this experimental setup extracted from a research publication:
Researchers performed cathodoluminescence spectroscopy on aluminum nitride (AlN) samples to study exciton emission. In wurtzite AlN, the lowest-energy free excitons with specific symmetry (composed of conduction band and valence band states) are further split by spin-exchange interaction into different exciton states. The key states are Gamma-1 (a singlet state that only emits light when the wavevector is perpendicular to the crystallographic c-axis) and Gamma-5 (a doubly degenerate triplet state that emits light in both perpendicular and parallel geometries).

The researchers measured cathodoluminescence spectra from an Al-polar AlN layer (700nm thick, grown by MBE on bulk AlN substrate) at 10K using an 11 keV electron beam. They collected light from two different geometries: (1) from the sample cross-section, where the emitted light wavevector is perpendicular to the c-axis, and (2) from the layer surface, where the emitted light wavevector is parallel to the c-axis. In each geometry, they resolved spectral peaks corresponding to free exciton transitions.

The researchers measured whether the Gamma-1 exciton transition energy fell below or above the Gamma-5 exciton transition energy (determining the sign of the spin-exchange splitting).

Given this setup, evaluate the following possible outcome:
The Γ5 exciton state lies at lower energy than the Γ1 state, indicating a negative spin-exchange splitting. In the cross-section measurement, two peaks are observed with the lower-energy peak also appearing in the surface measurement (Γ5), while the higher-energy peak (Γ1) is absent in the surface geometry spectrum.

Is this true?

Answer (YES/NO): NO